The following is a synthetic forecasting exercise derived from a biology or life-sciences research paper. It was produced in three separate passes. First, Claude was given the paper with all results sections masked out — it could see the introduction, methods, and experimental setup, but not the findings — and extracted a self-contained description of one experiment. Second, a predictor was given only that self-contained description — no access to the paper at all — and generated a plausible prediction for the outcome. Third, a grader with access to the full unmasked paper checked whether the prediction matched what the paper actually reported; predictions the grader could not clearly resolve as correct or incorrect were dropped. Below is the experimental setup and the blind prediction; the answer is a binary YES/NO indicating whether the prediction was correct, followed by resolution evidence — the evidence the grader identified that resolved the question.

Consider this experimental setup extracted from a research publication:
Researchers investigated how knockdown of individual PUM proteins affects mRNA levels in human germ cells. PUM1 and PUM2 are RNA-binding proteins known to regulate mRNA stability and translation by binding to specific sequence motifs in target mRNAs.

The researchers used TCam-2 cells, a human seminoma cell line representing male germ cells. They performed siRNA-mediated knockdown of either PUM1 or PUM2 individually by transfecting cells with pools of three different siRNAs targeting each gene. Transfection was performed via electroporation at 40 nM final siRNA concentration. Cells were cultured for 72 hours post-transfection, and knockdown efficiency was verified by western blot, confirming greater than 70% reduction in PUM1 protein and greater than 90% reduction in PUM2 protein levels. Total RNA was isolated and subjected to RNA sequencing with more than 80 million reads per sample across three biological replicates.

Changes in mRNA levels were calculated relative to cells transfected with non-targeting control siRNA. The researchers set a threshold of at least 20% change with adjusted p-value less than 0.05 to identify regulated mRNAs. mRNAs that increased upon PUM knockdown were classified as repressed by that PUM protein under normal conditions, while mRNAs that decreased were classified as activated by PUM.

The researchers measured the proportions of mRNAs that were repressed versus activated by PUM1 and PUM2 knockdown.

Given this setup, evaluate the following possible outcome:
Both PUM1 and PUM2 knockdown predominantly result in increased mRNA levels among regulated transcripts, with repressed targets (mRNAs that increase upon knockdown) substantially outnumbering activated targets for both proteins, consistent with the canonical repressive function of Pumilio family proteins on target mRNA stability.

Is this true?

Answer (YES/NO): NO